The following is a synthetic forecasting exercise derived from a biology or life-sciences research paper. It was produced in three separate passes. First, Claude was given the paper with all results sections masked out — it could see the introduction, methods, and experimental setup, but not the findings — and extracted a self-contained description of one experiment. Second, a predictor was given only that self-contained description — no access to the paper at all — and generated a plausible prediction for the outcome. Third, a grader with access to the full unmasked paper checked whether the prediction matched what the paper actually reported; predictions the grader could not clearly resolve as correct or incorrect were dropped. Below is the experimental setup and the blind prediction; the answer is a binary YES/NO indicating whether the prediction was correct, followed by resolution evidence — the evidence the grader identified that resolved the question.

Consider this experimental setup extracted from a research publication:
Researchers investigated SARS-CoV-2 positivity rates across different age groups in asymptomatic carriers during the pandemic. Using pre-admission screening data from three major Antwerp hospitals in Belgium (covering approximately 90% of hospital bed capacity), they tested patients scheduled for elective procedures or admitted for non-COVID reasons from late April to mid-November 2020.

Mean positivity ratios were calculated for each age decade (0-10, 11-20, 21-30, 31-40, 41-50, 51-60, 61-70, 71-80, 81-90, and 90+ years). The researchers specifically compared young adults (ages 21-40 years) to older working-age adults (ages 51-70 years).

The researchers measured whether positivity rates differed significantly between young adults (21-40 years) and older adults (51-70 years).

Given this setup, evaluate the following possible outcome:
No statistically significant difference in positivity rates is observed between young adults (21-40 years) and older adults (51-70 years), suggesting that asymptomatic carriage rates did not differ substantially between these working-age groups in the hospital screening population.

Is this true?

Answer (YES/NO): NO